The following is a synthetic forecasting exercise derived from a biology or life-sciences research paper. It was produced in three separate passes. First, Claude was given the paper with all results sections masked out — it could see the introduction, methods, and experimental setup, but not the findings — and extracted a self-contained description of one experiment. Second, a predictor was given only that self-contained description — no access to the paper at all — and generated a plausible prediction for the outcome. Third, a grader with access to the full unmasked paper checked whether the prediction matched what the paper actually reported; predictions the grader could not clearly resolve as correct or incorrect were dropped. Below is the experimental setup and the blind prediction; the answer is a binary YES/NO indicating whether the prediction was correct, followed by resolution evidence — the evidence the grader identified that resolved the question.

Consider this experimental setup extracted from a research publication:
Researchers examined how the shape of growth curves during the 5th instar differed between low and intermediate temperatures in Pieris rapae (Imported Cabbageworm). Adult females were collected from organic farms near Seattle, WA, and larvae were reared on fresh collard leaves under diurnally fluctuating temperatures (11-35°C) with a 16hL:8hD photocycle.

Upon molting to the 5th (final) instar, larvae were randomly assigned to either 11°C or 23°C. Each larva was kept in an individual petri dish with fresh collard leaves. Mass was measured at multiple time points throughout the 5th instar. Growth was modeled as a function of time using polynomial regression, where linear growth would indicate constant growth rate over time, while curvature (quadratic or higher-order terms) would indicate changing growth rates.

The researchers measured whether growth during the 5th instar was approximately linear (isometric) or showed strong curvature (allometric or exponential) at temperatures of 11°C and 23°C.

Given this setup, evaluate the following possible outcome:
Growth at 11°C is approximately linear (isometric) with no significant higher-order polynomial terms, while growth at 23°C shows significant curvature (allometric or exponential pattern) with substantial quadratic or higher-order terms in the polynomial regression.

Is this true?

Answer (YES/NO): NO